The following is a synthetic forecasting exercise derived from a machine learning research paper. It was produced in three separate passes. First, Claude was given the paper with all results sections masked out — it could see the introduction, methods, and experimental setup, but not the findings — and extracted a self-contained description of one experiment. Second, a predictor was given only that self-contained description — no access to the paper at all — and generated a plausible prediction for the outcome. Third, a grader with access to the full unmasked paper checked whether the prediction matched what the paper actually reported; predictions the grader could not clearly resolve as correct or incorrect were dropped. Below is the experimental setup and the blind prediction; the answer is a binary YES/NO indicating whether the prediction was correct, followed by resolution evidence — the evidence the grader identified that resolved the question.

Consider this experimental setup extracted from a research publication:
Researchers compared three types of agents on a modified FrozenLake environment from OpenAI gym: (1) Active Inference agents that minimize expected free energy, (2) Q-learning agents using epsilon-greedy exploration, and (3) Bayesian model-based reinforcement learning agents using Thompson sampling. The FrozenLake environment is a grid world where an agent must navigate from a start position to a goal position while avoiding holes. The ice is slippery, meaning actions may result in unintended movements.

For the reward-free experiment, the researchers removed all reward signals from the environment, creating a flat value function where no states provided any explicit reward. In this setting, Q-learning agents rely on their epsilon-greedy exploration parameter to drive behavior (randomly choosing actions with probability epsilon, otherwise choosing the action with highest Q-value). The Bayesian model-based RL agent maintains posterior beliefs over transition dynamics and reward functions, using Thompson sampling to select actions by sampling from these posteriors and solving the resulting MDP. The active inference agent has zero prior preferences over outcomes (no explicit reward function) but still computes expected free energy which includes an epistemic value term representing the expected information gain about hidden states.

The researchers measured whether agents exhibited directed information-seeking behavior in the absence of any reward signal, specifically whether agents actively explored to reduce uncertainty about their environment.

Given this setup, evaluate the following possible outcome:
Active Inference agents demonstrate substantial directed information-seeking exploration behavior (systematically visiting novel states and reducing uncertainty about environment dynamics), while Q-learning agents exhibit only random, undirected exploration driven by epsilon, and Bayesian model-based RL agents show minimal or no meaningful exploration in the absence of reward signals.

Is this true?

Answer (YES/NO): NO